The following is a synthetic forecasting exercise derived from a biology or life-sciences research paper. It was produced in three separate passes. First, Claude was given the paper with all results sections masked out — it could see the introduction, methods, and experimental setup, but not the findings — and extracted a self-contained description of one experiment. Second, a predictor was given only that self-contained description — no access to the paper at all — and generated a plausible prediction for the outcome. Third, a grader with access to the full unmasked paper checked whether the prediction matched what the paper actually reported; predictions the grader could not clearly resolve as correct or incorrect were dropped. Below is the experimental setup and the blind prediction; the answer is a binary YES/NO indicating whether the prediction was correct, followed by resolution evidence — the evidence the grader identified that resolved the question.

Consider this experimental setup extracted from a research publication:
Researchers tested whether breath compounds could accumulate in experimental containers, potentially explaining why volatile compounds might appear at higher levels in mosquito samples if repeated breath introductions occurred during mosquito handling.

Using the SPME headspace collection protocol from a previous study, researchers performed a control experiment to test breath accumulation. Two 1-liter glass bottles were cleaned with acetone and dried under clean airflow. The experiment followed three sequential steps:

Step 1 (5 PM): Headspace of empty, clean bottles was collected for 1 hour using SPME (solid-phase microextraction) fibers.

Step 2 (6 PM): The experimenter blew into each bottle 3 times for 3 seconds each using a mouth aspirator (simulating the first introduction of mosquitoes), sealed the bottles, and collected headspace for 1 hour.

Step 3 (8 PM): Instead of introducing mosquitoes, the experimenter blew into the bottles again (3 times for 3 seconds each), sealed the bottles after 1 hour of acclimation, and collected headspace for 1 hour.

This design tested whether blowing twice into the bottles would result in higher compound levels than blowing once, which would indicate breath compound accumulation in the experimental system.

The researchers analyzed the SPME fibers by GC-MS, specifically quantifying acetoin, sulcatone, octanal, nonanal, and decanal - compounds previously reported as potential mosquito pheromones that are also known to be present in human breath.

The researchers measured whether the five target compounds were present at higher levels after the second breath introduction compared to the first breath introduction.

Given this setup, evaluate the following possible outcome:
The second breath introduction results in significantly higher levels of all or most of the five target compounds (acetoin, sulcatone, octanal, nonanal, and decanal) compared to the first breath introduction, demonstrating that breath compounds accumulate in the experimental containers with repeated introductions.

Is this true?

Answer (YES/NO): NO